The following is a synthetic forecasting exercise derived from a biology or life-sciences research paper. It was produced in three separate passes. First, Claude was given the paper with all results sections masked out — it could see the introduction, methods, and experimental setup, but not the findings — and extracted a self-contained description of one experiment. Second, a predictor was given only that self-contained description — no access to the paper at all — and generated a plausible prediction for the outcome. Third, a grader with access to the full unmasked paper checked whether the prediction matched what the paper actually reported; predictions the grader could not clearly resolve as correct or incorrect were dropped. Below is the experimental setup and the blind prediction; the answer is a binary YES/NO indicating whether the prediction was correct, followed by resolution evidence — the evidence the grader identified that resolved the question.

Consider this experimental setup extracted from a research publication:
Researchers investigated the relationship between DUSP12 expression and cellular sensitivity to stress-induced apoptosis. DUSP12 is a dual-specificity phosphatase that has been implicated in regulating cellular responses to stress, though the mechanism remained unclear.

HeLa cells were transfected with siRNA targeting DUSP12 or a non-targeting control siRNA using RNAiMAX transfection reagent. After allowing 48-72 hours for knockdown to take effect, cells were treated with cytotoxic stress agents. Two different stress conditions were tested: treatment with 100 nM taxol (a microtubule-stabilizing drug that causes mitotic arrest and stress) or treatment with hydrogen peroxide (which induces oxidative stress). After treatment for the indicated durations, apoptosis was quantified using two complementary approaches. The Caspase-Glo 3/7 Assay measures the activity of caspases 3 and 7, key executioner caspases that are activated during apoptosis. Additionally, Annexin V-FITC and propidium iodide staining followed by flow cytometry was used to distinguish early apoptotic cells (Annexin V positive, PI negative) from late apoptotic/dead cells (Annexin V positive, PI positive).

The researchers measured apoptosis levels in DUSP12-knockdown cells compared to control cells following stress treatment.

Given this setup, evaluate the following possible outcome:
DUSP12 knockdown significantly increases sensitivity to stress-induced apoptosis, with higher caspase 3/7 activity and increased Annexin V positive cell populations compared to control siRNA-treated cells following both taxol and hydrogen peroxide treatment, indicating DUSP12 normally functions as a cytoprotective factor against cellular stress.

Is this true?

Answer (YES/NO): YES